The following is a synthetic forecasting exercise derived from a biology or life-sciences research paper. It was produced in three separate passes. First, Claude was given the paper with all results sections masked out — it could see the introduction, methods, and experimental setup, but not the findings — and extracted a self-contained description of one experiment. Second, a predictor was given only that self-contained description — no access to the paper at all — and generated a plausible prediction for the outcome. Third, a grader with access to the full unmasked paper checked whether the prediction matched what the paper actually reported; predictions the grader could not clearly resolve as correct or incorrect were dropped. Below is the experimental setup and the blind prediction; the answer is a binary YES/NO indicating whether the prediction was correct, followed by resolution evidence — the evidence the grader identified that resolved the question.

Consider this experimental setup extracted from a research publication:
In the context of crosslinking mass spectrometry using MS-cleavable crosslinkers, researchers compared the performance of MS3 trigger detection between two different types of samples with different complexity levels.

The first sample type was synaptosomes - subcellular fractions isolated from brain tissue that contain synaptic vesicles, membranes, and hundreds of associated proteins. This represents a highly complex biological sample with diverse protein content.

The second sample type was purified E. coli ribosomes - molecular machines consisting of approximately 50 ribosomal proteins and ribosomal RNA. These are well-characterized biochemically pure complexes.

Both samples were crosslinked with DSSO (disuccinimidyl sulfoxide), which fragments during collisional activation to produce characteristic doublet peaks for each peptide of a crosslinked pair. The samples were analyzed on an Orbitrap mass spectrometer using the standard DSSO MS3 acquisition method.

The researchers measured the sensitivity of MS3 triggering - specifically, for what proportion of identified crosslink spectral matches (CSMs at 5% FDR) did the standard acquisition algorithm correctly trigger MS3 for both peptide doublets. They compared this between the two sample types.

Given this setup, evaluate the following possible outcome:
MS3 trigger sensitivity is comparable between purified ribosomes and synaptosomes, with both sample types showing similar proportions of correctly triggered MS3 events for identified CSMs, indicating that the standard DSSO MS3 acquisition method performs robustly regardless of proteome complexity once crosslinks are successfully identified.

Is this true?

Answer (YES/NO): NO